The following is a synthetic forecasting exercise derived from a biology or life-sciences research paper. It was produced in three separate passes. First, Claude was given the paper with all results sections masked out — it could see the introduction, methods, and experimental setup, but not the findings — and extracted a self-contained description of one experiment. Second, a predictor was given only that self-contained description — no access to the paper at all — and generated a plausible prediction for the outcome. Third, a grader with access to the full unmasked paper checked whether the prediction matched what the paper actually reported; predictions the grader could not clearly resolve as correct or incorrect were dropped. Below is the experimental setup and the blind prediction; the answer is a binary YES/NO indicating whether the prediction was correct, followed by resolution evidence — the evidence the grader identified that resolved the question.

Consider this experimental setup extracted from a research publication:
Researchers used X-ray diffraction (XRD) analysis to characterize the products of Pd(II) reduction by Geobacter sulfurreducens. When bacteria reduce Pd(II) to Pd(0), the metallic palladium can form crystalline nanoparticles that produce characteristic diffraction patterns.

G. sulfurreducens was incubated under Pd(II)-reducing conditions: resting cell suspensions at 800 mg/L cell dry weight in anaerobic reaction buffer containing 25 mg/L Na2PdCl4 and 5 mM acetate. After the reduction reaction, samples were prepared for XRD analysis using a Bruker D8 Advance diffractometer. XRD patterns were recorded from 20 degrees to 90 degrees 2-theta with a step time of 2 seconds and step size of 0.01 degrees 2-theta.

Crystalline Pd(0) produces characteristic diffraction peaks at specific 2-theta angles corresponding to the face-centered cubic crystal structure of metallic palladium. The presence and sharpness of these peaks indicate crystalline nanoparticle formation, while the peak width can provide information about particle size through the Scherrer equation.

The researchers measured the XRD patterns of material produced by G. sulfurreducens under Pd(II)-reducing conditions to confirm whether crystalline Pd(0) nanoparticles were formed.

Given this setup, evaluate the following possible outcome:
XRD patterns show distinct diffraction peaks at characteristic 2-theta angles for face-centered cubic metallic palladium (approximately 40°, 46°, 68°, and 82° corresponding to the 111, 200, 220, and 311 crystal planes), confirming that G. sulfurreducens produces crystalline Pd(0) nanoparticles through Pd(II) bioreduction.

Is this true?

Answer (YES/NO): YES